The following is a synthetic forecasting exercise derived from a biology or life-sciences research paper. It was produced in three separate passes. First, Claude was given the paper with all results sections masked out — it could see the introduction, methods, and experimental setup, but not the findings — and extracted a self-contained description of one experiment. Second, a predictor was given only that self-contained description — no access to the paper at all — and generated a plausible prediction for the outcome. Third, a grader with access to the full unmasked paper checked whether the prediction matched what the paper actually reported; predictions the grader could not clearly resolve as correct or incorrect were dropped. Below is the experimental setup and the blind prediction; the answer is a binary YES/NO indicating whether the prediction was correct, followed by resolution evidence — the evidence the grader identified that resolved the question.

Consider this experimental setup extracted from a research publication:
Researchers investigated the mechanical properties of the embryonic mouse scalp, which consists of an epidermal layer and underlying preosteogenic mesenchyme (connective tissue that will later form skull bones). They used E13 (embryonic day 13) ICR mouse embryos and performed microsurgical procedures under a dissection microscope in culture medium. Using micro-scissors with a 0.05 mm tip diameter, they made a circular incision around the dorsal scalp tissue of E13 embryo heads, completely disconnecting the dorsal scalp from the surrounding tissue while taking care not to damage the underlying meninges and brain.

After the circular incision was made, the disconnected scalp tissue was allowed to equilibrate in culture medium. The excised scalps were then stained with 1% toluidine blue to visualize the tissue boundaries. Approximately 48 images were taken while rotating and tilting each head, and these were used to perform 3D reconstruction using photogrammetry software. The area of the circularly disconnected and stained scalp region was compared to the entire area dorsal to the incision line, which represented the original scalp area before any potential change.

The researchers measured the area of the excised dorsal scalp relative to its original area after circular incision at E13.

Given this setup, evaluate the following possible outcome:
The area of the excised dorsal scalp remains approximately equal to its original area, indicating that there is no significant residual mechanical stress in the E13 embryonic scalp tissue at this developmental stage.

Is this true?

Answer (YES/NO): NO